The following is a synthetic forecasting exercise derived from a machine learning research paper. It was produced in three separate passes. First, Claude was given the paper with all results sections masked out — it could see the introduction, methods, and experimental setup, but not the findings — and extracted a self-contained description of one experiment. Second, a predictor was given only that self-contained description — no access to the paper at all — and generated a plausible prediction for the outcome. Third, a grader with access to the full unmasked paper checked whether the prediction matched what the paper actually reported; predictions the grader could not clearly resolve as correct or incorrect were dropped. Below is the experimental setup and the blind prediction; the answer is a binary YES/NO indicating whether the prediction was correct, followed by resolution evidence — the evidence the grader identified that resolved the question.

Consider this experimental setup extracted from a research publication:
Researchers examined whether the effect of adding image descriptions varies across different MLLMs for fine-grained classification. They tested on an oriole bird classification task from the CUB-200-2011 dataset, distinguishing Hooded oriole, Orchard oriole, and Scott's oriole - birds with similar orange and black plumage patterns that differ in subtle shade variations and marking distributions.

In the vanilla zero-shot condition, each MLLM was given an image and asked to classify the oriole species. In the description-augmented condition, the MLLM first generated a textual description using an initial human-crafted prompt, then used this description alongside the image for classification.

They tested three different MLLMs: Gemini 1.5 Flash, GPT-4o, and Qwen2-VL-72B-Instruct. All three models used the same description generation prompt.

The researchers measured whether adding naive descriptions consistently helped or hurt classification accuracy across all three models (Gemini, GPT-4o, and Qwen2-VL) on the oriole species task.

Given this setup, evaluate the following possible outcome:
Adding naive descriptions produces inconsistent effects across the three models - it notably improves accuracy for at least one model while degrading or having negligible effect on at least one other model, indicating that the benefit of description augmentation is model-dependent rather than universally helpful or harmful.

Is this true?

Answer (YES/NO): YES